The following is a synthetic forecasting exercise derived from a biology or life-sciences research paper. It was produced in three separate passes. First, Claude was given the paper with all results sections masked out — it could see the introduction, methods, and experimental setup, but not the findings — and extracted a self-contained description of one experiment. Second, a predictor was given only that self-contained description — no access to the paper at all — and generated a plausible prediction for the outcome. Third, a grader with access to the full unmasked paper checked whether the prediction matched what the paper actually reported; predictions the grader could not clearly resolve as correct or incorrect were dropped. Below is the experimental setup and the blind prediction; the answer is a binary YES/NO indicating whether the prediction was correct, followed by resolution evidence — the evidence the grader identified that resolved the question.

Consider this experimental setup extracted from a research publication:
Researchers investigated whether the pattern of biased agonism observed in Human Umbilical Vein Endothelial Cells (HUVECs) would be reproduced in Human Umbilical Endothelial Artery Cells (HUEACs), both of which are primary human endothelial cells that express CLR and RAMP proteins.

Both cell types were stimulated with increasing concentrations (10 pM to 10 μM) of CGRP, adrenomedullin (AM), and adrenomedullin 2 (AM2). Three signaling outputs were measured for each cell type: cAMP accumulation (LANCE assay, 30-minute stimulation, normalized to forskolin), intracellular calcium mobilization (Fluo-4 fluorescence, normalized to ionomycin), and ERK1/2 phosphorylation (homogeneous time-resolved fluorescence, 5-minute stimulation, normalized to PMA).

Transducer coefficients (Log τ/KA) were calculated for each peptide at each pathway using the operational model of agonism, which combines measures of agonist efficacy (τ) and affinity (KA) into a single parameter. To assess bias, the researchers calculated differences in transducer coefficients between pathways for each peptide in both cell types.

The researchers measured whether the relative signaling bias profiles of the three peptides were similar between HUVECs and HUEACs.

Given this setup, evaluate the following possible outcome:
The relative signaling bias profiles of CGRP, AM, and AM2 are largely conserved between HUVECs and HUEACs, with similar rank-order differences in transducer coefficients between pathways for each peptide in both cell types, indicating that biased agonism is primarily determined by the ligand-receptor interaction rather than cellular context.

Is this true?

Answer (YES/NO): YES